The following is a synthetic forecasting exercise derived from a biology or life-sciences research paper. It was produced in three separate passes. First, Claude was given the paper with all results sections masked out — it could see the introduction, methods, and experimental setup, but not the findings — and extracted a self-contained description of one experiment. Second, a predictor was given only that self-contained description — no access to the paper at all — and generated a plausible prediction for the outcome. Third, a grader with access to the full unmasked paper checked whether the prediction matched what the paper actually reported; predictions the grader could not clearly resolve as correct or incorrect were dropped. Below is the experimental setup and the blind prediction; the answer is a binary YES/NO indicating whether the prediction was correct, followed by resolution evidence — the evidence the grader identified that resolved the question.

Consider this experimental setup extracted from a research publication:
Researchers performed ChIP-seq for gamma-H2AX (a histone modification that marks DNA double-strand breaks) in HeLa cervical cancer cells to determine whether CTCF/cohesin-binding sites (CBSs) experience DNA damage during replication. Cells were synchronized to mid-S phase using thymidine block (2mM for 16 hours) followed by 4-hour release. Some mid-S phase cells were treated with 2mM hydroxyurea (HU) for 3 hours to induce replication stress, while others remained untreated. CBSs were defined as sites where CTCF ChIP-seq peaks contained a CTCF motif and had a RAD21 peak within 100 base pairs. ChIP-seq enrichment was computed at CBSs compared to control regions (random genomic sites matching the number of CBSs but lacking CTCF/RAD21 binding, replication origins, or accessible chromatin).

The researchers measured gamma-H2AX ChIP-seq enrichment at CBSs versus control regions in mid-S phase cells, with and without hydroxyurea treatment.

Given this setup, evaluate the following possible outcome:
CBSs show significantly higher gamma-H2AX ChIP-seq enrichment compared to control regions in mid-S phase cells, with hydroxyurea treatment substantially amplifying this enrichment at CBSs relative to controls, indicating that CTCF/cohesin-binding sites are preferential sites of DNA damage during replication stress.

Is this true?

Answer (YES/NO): NO